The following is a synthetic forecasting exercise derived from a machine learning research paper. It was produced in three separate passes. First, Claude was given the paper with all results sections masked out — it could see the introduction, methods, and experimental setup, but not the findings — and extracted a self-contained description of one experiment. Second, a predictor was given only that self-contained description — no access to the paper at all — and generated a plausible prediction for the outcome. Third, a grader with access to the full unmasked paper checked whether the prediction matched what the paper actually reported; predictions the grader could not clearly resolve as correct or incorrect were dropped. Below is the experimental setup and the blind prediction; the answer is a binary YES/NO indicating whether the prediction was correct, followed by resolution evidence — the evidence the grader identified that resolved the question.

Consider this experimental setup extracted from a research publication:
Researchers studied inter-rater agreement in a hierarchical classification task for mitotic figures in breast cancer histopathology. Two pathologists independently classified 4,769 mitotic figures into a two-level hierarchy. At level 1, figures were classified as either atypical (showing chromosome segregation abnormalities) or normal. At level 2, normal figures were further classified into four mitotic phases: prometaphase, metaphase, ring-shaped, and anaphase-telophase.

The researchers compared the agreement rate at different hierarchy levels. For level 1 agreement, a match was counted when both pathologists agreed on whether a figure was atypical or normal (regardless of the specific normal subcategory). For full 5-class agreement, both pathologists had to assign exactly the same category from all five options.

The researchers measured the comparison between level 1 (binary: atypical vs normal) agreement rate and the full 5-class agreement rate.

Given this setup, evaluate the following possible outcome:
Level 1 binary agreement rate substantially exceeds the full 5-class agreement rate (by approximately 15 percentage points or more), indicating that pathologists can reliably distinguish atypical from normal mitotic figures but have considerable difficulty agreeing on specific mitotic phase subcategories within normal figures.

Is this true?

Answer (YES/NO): NO